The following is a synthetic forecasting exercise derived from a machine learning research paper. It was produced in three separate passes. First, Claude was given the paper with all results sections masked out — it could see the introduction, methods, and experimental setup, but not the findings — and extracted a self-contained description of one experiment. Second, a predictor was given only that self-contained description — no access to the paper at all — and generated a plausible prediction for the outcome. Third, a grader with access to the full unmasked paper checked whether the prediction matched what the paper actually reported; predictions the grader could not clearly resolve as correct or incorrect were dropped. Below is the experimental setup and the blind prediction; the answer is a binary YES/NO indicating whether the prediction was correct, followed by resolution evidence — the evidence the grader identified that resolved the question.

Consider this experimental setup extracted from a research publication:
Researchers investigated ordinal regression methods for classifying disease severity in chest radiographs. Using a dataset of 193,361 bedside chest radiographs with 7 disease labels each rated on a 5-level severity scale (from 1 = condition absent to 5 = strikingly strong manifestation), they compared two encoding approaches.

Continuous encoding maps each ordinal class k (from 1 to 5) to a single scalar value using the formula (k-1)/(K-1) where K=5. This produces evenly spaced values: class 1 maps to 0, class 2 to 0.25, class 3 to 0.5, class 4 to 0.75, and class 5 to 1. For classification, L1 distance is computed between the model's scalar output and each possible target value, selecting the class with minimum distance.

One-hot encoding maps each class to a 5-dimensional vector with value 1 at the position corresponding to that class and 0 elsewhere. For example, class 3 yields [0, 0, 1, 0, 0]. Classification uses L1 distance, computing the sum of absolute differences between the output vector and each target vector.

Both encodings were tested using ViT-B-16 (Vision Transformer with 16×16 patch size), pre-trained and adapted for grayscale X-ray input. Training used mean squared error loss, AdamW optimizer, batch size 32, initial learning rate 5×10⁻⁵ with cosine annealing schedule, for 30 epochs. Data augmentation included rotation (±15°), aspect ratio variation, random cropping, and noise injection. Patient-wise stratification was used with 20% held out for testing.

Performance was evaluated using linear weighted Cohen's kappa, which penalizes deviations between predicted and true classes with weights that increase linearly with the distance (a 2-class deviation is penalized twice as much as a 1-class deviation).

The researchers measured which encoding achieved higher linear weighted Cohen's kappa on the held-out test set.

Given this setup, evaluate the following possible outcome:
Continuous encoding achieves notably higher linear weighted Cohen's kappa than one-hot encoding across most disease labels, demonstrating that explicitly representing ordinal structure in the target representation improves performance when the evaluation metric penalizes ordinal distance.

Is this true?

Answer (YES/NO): NO